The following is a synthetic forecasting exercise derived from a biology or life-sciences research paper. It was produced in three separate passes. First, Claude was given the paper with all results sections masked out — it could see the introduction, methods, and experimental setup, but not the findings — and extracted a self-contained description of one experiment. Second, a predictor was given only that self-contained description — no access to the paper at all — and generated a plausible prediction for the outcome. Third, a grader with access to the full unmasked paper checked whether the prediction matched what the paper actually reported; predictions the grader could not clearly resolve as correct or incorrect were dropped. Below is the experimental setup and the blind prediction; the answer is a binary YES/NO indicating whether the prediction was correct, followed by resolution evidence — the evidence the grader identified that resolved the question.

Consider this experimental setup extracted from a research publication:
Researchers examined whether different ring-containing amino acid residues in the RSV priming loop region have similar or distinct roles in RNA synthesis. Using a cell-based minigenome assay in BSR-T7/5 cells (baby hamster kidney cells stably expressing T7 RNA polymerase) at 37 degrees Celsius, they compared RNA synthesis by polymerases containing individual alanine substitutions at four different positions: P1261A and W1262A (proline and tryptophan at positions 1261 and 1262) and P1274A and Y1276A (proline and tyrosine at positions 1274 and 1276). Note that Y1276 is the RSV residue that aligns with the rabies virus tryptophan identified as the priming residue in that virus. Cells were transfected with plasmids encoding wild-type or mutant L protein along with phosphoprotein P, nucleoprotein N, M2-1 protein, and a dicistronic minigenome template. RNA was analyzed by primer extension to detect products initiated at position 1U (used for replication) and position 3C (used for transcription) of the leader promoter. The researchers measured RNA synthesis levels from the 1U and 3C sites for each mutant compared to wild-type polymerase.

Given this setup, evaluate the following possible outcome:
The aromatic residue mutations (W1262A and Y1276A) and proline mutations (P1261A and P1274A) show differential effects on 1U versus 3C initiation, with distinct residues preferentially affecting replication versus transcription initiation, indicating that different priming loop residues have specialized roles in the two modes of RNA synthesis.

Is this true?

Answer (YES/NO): NO